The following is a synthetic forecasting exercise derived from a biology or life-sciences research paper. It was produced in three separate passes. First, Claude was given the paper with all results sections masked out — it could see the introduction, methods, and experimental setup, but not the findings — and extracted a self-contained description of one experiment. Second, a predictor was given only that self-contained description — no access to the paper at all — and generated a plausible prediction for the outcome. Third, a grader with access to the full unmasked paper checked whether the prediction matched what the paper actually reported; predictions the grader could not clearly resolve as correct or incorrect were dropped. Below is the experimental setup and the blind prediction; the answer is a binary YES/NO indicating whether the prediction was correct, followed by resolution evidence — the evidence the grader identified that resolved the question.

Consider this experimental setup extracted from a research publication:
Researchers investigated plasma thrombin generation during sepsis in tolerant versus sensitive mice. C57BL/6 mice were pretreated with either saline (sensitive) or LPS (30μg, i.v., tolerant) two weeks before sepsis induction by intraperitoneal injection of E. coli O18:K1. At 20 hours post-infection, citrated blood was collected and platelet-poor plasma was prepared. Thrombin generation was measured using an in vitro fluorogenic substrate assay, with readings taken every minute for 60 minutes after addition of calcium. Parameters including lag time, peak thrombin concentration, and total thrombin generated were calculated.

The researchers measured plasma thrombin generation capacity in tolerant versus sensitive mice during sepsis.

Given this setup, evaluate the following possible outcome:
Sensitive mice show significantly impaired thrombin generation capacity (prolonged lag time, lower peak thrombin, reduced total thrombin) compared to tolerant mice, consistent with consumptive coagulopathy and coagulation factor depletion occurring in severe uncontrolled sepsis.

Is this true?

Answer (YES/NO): YES